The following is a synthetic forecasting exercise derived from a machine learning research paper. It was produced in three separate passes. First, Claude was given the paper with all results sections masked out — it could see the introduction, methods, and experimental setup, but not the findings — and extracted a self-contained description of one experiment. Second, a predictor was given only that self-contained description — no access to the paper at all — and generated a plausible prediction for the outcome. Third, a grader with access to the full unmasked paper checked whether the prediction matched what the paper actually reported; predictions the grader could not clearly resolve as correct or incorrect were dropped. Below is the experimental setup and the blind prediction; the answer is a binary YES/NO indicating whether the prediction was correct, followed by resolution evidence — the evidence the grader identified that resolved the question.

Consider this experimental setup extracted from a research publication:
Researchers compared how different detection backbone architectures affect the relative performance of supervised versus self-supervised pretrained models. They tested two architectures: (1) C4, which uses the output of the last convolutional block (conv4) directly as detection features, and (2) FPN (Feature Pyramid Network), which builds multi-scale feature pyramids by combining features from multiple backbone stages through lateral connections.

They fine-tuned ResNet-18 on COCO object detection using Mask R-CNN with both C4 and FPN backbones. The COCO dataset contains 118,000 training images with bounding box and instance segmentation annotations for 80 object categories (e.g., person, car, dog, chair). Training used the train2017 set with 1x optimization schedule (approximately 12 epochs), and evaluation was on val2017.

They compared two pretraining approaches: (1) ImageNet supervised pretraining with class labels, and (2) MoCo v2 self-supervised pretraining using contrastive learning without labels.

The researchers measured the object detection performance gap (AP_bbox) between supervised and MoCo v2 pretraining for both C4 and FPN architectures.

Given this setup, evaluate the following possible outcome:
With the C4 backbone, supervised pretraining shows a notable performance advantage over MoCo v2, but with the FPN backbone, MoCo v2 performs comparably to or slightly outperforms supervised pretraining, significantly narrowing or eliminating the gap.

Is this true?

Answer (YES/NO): NO